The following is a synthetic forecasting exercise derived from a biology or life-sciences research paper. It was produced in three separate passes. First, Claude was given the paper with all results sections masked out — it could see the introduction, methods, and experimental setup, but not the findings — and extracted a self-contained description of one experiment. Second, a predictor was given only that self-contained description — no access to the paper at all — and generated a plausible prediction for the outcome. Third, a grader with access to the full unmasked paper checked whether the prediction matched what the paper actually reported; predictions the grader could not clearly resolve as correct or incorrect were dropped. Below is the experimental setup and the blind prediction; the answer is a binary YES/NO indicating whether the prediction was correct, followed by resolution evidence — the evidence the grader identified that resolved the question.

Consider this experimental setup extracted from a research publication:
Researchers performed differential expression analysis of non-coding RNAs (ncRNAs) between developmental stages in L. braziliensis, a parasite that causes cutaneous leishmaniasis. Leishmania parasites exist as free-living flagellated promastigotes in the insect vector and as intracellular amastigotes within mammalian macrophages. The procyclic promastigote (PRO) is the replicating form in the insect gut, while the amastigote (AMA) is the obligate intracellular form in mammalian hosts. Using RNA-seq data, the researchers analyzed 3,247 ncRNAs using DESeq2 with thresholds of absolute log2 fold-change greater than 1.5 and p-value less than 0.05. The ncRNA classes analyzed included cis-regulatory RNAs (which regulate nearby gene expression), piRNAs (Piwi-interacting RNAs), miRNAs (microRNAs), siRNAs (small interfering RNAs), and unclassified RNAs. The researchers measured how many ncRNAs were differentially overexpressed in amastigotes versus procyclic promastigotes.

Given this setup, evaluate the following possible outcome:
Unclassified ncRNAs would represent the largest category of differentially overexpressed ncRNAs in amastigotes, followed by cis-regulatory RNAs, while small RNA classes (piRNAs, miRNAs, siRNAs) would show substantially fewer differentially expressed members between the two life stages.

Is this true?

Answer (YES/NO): NO